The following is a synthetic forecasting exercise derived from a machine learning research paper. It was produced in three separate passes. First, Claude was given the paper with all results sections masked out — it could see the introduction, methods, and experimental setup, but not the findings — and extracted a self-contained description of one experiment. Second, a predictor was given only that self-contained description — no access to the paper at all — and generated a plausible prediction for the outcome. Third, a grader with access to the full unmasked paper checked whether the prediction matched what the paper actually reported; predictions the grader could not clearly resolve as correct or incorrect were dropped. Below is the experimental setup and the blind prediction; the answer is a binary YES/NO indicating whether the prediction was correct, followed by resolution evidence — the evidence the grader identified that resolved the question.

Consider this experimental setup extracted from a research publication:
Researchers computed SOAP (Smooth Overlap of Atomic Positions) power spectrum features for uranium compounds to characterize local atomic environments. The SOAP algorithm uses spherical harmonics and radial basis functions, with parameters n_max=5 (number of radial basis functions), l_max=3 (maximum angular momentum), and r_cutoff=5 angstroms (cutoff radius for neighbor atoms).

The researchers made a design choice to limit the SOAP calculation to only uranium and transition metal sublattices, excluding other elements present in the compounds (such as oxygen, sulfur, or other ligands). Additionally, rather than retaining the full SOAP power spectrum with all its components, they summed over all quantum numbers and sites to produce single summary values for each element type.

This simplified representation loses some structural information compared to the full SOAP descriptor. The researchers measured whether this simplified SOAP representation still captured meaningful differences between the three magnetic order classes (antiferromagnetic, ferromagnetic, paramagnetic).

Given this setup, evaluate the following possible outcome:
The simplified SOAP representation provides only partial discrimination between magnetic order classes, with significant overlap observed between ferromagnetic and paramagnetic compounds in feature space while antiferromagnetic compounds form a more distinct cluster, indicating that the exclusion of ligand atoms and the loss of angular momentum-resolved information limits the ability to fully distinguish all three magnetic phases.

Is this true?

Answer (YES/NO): NO